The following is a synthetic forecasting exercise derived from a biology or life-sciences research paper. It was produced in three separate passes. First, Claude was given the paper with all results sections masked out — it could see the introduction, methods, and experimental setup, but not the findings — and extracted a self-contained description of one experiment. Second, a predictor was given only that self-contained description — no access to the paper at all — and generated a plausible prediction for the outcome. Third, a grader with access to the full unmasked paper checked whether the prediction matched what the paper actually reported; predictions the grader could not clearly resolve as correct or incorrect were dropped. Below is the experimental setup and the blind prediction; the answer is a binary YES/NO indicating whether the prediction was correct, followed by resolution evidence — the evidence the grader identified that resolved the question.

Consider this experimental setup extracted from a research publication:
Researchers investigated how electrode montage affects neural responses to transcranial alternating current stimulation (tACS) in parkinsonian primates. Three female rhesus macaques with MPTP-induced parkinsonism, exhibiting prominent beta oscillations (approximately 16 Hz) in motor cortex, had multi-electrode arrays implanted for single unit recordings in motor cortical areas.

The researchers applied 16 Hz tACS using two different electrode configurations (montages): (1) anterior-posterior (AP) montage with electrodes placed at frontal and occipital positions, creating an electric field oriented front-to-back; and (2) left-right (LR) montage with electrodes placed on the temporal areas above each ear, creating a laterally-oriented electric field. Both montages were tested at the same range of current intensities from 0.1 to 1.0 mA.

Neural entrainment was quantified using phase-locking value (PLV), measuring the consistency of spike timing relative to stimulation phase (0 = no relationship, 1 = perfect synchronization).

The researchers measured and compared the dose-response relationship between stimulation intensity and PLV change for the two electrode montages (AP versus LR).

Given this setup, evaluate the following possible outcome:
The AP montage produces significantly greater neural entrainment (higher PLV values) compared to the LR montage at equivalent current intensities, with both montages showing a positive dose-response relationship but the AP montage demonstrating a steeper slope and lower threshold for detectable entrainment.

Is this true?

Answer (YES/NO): NO